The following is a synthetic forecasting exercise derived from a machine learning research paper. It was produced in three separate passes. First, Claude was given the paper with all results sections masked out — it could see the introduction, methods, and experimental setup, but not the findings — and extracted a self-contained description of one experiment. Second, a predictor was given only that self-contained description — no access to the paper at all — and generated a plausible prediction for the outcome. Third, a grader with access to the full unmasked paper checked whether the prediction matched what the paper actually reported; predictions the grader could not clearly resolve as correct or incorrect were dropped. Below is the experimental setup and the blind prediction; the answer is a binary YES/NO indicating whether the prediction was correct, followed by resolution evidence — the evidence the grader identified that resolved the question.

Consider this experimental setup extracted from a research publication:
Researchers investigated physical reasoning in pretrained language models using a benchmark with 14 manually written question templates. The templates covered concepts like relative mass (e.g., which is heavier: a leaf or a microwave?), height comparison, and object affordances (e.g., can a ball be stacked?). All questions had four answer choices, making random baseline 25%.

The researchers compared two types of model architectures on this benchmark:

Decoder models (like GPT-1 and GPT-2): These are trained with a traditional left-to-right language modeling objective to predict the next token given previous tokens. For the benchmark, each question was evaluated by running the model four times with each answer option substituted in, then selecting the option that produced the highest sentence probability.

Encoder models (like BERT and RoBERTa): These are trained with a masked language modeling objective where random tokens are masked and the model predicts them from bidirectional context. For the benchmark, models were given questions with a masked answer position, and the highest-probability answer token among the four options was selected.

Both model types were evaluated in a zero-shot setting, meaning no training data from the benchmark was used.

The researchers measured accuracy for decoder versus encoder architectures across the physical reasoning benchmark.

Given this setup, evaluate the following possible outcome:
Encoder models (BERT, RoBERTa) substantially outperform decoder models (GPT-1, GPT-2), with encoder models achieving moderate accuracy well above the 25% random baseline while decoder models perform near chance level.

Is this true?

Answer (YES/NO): NO